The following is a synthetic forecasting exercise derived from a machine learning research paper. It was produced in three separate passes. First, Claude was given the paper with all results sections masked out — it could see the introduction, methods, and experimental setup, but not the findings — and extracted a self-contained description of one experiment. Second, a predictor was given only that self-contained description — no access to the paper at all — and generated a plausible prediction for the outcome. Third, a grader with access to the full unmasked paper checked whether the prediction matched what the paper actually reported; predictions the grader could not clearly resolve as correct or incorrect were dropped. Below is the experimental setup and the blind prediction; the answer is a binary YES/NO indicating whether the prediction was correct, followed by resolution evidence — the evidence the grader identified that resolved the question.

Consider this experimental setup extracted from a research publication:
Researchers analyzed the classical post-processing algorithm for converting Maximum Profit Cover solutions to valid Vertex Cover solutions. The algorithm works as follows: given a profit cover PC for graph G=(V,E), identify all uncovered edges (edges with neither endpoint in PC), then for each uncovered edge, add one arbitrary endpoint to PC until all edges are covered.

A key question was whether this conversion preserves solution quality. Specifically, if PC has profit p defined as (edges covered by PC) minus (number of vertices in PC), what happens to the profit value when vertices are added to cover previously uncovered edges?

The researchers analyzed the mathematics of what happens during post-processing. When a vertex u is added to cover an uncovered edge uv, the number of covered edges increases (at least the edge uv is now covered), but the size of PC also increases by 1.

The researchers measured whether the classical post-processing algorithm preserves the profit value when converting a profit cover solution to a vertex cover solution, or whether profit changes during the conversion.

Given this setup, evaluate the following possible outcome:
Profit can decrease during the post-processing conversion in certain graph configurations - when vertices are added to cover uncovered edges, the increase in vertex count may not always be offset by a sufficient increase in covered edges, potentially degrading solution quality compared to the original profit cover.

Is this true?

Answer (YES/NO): NO